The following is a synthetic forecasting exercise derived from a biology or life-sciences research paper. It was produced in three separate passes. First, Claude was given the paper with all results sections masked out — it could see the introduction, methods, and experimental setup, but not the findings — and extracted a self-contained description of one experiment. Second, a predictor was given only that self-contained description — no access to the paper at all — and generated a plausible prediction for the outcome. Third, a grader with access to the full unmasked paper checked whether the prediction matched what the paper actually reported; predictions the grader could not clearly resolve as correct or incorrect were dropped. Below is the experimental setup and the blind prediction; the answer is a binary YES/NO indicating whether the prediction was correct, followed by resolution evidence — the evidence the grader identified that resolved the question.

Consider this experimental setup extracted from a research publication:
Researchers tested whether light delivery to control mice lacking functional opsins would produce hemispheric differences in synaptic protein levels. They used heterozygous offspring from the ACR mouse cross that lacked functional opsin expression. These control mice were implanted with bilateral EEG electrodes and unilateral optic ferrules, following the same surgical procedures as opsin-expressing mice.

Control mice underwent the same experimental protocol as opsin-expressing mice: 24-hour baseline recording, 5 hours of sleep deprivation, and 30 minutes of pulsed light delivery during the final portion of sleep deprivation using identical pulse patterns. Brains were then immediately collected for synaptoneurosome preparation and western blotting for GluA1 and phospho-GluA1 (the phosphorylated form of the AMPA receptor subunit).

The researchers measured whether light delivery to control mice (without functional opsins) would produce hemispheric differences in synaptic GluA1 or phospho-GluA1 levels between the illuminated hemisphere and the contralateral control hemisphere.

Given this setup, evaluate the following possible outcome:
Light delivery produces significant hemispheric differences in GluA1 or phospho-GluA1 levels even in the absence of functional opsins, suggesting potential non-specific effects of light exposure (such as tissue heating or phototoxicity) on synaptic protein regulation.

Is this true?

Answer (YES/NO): NO